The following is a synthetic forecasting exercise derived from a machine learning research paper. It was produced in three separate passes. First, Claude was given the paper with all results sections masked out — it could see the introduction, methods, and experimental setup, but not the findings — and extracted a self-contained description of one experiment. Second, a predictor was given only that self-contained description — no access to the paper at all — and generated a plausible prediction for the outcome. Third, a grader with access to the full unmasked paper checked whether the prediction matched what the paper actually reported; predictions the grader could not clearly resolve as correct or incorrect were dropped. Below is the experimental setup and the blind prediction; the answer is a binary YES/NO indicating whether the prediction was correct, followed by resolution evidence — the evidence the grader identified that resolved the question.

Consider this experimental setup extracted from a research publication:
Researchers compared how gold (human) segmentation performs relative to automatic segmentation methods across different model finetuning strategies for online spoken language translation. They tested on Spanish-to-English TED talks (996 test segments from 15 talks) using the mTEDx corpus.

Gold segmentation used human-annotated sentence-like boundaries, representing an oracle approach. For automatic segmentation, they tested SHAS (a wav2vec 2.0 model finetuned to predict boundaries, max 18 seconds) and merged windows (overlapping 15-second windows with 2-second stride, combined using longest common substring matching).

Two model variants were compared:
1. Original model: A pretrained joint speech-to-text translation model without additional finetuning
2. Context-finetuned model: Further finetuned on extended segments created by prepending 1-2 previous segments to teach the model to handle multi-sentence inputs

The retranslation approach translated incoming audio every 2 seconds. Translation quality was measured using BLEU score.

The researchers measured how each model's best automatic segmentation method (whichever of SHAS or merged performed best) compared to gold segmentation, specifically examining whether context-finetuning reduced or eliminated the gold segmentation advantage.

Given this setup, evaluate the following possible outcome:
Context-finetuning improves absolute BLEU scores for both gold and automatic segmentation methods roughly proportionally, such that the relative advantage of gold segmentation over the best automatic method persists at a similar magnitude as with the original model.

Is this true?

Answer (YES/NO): NO